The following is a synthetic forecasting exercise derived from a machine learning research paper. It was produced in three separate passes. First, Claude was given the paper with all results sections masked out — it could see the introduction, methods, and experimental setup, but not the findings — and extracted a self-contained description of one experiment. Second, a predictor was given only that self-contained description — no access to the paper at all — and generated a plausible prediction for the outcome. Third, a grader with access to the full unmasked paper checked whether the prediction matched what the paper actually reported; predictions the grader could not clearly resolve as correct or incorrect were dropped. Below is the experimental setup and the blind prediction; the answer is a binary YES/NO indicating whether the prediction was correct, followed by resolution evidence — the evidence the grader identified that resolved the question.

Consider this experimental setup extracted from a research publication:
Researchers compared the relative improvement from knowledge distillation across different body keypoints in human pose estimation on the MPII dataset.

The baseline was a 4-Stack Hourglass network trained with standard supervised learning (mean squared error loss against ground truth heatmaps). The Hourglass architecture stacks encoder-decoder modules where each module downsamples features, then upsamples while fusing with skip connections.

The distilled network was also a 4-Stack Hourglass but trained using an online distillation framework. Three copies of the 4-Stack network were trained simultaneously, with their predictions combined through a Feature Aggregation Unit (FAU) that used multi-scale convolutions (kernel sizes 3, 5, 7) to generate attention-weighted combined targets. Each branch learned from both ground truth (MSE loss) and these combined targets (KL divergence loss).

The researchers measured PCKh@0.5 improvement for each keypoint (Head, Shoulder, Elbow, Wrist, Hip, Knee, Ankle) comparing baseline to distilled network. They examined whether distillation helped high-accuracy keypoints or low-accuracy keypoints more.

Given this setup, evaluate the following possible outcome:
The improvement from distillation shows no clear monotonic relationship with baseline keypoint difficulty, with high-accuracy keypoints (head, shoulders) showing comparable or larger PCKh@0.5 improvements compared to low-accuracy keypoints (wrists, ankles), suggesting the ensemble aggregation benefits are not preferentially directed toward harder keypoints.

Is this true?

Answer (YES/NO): NO